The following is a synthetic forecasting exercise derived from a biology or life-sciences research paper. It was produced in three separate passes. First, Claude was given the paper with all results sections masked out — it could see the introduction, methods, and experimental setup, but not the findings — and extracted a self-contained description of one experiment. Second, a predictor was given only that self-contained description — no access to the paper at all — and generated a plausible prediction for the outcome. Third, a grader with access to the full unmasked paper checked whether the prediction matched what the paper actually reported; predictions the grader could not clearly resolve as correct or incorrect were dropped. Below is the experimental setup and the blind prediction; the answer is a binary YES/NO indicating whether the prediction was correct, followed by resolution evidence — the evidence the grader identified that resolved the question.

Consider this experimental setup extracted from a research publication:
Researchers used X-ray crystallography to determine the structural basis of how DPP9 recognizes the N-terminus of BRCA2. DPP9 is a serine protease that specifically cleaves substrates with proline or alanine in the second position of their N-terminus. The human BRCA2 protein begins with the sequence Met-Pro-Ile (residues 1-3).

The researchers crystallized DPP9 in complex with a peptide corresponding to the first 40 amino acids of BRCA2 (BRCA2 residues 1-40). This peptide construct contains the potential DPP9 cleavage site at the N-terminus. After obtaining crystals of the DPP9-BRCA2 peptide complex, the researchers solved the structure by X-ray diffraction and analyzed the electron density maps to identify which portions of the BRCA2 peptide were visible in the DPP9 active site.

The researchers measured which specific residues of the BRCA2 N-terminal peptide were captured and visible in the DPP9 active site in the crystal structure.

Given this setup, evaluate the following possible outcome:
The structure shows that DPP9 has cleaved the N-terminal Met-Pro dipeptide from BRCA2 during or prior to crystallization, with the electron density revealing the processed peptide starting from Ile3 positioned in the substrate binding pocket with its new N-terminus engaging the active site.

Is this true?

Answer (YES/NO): NO